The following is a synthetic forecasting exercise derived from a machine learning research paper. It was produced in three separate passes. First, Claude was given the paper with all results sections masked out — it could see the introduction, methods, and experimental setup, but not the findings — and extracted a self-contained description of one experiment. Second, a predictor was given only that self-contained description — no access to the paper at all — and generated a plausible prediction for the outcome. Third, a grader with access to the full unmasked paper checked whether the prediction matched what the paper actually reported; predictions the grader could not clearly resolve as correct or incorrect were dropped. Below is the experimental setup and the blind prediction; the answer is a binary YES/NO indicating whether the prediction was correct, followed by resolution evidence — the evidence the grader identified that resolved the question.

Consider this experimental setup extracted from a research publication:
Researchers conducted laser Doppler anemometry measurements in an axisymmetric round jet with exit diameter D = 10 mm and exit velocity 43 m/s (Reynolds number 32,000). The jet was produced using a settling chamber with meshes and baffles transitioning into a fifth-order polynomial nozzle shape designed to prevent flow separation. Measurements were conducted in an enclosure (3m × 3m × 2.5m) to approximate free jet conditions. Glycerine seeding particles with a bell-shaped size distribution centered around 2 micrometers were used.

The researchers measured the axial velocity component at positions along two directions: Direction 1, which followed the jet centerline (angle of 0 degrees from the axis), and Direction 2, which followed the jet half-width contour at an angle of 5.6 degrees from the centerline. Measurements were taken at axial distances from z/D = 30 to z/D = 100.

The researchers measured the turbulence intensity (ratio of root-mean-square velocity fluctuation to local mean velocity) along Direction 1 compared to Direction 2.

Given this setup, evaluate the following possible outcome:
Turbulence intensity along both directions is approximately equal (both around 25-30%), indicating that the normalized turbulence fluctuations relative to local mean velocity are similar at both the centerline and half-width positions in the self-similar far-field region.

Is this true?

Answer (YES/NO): NO